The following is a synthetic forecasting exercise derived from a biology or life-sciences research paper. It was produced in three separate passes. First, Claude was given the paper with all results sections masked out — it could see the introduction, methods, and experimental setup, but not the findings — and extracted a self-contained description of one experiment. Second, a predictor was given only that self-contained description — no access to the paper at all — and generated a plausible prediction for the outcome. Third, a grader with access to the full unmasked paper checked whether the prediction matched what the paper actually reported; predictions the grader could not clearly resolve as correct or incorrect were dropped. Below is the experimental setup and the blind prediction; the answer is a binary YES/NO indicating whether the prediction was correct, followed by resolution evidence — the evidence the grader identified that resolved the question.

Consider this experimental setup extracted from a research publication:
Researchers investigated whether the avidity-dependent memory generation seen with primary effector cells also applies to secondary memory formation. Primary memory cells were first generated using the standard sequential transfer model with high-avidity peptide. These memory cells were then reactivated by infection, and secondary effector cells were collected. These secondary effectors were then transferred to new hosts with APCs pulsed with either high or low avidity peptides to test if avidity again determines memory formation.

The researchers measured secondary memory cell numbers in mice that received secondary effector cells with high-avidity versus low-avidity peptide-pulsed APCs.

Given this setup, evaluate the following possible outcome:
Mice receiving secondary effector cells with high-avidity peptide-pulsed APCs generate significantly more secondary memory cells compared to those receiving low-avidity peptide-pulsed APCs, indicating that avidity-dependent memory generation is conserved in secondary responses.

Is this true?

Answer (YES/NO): YES